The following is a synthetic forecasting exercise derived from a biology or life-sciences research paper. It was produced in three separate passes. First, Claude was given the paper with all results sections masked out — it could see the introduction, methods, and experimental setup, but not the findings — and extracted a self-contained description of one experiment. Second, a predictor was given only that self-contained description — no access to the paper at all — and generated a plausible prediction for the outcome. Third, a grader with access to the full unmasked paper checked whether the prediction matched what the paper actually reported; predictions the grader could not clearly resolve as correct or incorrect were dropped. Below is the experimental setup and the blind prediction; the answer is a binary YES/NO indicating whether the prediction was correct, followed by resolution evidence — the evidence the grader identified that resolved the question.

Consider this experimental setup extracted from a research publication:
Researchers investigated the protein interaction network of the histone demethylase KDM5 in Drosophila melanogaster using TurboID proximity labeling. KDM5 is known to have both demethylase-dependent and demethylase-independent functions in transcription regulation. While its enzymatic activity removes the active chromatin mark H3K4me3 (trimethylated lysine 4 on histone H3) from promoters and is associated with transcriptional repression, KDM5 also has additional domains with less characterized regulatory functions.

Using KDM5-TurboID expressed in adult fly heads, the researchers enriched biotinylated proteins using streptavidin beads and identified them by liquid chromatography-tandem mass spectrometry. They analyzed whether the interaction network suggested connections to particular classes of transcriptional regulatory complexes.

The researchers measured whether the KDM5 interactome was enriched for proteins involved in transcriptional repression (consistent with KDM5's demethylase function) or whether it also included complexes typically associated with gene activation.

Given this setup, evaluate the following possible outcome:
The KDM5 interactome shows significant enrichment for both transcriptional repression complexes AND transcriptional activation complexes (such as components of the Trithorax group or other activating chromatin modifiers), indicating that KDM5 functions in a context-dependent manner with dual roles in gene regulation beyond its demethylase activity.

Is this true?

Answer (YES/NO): YES